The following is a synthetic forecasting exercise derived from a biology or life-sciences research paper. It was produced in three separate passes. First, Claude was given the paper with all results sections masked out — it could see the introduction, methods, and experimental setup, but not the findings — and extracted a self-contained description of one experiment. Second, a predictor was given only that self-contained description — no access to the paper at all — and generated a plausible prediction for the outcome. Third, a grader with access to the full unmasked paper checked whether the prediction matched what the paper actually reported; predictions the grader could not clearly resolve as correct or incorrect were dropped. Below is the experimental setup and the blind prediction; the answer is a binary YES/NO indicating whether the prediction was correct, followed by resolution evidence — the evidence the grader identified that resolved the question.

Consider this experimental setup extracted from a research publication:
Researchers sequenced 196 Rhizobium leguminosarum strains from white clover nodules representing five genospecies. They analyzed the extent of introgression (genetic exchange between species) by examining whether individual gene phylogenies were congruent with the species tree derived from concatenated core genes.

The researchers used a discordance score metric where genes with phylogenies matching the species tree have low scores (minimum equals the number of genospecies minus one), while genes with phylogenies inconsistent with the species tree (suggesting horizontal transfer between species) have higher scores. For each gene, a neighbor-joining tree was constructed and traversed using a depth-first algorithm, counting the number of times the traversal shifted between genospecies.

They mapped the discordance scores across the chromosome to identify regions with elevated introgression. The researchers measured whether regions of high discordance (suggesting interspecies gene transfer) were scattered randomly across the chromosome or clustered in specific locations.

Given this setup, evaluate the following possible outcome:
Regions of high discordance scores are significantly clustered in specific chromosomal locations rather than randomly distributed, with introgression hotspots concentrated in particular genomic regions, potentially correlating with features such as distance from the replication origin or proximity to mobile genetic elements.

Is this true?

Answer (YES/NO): YES